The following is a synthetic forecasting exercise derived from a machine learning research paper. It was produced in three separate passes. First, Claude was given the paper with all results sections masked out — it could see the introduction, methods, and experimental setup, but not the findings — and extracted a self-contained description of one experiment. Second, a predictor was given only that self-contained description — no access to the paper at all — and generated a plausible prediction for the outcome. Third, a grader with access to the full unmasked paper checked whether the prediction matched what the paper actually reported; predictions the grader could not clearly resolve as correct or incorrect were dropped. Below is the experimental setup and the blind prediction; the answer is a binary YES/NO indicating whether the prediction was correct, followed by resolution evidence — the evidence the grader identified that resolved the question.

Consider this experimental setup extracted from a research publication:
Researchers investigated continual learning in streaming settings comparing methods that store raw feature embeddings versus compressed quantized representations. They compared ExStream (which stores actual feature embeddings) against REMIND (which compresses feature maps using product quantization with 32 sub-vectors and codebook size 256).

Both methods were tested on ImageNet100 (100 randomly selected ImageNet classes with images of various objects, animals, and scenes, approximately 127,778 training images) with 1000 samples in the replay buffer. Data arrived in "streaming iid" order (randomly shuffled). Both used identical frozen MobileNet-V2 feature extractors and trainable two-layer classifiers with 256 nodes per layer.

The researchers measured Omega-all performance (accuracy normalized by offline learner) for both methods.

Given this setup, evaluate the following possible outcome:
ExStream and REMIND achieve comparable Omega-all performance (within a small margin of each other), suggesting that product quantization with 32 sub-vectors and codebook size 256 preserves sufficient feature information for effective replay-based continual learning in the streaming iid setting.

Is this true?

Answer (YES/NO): NO